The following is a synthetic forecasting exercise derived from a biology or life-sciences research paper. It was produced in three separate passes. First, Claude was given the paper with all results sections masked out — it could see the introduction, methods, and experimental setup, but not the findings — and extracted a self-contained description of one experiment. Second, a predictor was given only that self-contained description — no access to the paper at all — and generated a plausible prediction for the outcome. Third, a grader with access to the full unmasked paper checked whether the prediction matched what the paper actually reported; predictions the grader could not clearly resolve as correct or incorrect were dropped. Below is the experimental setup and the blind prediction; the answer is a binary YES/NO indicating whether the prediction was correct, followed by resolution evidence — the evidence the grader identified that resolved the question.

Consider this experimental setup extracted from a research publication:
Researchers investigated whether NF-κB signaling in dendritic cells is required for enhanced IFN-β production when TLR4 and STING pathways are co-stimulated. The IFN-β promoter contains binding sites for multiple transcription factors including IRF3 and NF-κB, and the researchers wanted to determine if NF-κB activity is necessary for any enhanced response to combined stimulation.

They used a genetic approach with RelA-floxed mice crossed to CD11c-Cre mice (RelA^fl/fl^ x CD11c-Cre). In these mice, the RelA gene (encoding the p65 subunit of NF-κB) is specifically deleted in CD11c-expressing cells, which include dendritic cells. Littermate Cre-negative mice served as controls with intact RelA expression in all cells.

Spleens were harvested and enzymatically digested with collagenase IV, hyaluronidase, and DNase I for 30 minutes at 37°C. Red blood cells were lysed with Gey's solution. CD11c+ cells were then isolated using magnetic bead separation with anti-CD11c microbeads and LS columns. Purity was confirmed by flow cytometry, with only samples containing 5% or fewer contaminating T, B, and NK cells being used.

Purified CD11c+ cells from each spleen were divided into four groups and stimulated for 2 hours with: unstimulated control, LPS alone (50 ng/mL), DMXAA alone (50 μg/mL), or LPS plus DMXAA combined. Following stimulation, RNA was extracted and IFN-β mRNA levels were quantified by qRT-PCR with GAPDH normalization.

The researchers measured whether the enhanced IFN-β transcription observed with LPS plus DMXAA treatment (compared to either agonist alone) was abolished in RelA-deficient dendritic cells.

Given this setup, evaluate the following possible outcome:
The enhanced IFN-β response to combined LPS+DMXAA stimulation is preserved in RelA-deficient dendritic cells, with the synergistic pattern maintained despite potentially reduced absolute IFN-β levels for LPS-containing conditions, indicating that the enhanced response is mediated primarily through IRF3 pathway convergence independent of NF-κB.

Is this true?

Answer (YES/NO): NO